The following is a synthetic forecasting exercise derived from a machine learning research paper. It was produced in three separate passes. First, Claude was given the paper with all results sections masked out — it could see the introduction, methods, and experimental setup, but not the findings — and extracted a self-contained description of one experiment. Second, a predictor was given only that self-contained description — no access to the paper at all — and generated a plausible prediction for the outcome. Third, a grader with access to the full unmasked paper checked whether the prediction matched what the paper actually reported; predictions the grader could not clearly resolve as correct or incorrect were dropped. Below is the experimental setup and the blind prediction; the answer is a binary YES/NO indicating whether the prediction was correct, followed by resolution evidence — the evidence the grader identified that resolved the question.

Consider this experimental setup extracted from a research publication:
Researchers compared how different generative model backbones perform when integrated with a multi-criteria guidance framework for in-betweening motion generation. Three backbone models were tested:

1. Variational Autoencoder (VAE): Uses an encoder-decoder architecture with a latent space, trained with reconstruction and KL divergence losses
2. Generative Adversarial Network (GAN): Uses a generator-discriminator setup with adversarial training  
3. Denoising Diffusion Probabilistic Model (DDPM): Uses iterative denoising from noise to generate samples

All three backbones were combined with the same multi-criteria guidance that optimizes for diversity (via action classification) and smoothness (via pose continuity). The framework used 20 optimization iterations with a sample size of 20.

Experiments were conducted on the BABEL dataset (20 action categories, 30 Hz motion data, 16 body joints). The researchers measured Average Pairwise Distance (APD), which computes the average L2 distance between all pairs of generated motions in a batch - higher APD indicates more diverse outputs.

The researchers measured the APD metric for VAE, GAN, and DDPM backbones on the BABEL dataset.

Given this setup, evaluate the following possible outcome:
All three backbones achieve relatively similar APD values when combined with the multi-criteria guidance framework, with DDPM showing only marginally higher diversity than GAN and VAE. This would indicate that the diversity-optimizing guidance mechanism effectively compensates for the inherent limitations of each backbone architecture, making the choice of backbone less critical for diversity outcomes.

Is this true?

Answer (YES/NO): NO